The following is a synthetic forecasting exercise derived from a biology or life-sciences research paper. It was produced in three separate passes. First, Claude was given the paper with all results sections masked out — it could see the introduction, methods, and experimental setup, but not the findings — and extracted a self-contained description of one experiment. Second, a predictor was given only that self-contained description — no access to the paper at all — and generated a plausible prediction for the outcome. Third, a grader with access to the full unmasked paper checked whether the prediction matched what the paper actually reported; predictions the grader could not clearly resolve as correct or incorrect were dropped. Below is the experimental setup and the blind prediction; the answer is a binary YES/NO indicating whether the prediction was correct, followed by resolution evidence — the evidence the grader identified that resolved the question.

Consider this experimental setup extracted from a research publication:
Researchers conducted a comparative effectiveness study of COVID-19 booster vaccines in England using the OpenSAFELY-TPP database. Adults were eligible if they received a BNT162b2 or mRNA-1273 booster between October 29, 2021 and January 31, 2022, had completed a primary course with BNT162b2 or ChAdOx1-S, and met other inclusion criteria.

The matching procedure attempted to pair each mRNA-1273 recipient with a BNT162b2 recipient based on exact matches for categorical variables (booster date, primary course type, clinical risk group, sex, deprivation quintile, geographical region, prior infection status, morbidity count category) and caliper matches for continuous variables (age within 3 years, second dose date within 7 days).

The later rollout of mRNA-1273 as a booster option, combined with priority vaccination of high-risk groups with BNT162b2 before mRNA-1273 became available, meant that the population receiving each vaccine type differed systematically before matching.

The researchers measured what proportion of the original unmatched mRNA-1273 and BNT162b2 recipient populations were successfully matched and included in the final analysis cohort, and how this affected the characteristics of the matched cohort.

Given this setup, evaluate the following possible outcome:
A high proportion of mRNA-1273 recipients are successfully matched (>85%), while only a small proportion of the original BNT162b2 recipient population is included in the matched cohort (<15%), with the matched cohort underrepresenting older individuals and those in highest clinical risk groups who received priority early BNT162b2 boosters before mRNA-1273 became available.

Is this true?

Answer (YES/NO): NO